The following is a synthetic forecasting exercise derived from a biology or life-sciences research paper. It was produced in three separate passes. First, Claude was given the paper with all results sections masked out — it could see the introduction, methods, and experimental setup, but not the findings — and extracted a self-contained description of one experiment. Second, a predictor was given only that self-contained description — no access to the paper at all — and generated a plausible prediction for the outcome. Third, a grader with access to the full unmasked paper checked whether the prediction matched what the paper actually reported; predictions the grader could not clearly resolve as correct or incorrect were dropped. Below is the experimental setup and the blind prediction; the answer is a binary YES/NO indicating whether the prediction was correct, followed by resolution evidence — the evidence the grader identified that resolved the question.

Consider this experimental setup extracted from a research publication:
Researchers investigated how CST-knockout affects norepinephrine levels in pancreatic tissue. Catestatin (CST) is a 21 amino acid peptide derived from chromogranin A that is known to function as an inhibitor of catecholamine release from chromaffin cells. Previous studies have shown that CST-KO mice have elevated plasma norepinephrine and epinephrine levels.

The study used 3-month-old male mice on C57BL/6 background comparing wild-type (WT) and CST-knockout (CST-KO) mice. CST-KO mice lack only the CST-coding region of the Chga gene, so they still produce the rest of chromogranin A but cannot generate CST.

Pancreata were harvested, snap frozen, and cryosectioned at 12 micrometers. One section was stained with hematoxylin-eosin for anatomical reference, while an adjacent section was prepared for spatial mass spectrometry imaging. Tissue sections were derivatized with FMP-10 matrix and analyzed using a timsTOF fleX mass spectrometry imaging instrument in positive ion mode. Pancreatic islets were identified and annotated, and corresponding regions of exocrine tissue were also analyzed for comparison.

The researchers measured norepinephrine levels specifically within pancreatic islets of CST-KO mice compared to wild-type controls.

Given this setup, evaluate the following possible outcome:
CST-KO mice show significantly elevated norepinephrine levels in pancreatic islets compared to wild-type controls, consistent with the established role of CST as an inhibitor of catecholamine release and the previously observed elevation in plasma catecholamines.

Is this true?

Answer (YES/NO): NO